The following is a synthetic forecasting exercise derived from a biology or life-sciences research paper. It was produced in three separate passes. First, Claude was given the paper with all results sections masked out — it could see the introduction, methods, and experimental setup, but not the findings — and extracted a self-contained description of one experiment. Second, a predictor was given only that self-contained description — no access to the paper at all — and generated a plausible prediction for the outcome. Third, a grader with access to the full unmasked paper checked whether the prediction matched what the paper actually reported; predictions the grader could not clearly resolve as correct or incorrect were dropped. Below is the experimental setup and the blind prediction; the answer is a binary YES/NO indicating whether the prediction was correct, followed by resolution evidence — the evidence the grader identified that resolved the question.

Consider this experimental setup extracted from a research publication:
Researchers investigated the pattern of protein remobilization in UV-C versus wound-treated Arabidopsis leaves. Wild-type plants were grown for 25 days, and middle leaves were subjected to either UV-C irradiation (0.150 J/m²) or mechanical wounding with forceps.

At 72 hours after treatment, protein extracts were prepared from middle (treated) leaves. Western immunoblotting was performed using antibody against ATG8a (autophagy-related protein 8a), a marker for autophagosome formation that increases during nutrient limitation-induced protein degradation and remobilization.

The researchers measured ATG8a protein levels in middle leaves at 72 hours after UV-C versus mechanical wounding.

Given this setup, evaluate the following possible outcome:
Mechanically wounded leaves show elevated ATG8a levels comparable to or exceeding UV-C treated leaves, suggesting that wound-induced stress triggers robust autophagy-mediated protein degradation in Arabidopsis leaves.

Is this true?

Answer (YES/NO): NO